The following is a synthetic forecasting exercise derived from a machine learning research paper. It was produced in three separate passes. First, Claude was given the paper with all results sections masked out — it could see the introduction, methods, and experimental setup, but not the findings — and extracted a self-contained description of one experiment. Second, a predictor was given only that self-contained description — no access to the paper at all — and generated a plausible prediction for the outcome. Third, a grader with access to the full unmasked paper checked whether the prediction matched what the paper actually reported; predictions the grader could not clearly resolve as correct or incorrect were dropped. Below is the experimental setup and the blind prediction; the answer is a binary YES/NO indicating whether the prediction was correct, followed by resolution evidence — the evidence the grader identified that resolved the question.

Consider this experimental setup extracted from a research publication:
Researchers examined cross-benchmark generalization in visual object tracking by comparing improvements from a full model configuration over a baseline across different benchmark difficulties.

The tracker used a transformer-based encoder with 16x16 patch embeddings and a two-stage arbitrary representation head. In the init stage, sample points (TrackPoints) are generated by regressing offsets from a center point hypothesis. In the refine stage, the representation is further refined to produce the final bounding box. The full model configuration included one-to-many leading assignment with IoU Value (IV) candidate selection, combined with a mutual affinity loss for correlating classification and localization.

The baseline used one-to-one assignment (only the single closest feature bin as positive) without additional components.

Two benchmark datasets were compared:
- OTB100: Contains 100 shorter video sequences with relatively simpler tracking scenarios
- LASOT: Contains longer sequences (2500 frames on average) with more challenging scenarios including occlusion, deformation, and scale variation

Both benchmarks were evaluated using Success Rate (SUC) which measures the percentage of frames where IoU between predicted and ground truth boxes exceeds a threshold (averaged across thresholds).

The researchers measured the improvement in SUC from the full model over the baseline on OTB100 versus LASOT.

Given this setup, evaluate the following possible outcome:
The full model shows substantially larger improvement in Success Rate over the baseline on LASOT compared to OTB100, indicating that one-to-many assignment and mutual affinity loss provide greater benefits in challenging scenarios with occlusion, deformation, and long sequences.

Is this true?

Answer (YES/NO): NO